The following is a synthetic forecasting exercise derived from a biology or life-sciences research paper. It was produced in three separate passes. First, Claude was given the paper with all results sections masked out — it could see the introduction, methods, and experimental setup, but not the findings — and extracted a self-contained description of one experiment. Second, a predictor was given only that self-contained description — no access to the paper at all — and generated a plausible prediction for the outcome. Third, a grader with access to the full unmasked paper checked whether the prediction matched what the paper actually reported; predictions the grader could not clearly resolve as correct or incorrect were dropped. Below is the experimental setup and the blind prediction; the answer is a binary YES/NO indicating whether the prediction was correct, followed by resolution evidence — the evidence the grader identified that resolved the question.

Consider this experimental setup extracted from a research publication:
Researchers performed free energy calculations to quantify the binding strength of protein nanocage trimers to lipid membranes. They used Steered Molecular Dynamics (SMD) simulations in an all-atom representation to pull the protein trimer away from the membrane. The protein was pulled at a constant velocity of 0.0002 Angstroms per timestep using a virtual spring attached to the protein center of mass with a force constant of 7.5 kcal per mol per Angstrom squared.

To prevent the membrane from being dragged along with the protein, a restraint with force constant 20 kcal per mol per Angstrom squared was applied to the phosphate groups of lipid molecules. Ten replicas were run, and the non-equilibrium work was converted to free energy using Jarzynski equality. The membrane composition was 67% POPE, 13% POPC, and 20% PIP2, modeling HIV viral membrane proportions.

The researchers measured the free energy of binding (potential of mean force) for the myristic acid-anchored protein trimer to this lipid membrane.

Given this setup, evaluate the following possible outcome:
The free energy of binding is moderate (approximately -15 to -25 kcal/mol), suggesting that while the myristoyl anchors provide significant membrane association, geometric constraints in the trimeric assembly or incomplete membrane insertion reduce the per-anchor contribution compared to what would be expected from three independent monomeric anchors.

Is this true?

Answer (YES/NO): NO